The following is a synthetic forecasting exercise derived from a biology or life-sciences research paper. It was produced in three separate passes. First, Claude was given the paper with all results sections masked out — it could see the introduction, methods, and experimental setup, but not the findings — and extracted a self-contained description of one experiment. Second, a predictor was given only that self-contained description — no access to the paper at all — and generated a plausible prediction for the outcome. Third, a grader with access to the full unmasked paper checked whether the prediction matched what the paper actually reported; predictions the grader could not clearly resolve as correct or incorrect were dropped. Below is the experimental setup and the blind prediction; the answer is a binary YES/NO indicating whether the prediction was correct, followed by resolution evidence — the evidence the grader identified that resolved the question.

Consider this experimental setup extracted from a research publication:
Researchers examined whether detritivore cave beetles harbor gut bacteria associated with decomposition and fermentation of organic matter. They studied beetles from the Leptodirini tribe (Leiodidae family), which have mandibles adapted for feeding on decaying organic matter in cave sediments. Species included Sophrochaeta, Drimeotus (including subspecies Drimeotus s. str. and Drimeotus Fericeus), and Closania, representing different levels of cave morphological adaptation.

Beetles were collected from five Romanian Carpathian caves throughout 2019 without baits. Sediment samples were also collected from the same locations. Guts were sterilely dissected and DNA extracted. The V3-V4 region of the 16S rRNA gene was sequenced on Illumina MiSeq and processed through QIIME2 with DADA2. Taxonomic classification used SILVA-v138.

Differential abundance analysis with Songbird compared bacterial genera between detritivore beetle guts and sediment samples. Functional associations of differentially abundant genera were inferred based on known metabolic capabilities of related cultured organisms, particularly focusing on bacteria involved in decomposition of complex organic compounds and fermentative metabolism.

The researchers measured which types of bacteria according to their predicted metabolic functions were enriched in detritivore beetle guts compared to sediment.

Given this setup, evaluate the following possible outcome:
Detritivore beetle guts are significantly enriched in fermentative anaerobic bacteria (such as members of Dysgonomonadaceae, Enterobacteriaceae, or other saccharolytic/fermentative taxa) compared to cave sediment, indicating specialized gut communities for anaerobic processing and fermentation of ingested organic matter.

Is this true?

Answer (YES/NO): YES